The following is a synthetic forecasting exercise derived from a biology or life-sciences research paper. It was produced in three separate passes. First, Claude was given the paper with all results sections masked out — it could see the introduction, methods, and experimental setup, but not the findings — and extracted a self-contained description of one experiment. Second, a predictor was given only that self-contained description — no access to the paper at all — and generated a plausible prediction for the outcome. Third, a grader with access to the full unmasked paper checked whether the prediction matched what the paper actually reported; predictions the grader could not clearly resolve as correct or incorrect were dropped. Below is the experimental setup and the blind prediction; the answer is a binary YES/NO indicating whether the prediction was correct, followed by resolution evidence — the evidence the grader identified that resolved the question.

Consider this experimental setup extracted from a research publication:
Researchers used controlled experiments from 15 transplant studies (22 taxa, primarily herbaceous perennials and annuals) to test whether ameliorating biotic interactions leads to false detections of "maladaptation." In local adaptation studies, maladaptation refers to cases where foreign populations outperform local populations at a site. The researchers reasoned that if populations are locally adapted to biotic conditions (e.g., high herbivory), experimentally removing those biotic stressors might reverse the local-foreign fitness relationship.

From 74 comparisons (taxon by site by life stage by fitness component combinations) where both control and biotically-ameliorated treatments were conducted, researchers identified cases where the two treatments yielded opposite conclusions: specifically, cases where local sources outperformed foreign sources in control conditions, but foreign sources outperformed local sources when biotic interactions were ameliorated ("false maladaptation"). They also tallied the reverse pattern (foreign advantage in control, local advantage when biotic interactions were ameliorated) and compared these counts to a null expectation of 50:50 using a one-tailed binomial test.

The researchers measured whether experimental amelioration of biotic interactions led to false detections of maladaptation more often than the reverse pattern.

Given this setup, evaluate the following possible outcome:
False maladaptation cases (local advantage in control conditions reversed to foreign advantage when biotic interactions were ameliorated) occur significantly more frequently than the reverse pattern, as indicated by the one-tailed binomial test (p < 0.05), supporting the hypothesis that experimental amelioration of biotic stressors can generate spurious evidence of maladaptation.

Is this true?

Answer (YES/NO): NO